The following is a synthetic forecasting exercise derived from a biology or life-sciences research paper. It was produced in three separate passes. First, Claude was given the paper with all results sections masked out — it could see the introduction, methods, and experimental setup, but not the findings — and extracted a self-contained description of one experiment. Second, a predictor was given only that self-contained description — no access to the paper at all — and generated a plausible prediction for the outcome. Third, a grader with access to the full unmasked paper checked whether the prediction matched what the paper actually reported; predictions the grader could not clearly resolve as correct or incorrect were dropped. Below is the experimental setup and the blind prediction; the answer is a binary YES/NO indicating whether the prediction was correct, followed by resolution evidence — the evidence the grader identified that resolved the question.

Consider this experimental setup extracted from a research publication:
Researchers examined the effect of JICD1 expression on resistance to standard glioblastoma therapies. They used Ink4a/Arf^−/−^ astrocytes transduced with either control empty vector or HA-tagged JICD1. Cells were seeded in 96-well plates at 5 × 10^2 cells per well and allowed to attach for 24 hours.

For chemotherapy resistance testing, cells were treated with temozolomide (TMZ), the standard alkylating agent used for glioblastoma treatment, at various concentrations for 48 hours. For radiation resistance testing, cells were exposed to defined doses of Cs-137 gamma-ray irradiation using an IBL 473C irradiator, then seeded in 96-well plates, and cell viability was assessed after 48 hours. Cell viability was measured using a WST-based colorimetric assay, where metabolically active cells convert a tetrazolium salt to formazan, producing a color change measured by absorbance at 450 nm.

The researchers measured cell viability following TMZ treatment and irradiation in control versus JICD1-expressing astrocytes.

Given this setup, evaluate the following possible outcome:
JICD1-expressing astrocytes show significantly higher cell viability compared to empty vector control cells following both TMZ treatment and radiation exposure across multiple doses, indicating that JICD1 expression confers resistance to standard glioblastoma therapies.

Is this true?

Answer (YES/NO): YES